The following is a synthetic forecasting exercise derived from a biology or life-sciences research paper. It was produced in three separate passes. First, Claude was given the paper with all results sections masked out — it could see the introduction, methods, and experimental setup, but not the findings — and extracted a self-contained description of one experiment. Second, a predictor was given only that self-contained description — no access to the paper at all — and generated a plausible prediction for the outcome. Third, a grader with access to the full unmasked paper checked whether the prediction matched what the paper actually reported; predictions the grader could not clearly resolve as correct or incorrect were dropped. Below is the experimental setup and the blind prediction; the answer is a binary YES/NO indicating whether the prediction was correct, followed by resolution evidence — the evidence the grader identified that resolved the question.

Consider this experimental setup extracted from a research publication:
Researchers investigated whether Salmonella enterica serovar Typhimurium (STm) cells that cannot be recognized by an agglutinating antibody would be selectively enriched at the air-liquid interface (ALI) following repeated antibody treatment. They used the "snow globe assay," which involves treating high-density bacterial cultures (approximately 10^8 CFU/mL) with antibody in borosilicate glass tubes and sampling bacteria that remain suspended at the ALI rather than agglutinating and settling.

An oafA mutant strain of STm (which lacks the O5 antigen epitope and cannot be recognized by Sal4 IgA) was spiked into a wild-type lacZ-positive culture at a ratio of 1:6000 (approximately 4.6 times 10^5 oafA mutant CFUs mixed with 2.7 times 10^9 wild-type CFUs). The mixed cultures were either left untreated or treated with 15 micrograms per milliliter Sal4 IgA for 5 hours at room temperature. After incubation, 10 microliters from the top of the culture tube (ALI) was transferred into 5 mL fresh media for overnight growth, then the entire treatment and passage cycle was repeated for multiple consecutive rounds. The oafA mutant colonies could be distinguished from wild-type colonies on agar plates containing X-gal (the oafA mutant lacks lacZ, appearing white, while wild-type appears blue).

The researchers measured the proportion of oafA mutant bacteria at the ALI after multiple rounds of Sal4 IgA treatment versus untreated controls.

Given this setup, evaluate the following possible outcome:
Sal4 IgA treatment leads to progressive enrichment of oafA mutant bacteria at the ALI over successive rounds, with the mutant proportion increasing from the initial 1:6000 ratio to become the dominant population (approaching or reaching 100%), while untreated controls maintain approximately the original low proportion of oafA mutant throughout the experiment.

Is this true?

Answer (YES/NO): YES